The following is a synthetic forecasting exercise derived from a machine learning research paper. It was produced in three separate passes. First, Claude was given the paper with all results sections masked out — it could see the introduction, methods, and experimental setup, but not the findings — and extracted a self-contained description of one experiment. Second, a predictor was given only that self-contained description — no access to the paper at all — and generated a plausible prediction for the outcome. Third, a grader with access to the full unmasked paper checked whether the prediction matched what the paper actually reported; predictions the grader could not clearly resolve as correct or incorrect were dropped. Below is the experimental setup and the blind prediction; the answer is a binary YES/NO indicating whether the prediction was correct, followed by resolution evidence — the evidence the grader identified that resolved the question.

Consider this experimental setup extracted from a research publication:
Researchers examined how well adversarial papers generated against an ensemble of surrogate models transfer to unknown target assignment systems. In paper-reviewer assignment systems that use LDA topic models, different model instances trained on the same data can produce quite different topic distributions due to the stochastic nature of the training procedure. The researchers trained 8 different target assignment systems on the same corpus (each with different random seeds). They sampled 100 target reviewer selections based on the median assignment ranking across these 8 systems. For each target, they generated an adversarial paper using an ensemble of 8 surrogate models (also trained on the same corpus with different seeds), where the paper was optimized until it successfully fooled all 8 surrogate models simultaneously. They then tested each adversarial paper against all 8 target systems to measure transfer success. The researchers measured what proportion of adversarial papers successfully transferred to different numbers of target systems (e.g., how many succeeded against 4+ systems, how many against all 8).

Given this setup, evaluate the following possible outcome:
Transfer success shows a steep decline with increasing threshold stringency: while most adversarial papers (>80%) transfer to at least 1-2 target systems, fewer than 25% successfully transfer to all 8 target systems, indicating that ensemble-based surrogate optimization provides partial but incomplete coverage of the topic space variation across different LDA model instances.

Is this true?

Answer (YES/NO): NO